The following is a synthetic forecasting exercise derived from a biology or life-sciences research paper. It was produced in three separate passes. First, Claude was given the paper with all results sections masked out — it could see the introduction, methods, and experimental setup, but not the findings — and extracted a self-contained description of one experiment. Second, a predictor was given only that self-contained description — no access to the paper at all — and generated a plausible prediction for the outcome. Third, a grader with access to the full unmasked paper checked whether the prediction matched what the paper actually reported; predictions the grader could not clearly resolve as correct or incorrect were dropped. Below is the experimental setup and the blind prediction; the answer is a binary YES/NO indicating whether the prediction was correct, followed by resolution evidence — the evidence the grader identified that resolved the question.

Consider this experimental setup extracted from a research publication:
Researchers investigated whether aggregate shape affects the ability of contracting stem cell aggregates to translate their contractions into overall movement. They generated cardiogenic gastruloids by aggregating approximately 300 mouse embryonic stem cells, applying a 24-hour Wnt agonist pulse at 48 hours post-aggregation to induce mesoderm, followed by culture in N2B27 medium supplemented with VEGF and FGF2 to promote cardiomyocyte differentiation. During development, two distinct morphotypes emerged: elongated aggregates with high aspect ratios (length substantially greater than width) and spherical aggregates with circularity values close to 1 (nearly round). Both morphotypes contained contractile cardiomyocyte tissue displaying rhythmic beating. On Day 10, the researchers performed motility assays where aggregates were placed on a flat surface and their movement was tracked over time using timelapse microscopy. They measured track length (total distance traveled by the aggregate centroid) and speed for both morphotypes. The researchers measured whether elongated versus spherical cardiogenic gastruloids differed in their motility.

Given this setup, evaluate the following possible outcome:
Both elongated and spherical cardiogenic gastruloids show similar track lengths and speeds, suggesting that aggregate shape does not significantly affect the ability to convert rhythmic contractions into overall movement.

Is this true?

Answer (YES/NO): YES